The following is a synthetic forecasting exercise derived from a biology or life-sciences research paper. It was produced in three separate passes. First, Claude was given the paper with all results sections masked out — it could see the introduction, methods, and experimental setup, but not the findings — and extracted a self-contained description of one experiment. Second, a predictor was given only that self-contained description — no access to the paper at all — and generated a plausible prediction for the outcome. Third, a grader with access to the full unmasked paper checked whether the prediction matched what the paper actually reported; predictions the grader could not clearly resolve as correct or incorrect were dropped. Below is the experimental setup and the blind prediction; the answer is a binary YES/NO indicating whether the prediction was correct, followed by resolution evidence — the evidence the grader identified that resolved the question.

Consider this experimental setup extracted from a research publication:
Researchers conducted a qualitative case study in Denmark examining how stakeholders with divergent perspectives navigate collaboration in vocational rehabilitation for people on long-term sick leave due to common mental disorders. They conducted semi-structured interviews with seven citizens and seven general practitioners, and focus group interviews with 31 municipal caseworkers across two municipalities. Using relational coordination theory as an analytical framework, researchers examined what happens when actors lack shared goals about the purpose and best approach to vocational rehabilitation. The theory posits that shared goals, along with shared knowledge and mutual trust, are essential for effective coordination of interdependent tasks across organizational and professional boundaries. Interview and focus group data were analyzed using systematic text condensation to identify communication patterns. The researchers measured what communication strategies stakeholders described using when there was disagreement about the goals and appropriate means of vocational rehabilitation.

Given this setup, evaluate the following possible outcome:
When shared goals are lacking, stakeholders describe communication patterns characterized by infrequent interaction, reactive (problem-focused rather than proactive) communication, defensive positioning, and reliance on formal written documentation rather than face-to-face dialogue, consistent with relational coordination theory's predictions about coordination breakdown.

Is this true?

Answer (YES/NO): NO